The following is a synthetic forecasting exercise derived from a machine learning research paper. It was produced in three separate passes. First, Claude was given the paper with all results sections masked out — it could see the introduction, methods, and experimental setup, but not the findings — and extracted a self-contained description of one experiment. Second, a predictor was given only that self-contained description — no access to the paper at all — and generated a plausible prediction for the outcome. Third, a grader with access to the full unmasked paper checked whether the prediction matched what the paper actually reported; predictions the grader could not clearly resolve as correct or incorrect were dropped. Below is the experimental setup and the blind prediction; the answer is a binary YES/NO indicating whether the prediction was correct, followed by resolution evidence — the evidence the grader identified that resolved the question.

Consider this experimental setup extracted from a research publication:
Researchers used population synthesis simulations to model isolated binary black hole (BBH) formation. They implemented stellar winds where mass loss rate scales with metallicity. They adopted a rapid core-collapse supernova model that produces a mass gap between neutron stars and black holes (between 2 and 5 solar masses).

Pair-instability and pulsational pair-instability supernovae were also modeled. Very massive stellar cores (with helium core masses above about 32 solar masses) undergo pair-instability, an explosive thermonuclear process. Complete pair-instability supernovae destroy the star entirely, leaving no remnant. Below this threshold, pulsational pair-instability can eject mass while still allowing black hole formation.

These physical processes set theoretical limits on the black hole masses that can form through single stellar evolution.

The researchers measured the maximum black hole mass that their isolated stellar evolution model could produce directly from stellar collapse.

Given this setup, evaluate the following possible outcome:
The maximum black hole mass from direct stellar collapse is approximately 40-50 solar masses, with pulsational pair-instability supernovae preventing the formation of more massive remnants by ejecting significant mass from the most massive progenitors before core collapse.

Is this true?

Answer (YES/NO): NO